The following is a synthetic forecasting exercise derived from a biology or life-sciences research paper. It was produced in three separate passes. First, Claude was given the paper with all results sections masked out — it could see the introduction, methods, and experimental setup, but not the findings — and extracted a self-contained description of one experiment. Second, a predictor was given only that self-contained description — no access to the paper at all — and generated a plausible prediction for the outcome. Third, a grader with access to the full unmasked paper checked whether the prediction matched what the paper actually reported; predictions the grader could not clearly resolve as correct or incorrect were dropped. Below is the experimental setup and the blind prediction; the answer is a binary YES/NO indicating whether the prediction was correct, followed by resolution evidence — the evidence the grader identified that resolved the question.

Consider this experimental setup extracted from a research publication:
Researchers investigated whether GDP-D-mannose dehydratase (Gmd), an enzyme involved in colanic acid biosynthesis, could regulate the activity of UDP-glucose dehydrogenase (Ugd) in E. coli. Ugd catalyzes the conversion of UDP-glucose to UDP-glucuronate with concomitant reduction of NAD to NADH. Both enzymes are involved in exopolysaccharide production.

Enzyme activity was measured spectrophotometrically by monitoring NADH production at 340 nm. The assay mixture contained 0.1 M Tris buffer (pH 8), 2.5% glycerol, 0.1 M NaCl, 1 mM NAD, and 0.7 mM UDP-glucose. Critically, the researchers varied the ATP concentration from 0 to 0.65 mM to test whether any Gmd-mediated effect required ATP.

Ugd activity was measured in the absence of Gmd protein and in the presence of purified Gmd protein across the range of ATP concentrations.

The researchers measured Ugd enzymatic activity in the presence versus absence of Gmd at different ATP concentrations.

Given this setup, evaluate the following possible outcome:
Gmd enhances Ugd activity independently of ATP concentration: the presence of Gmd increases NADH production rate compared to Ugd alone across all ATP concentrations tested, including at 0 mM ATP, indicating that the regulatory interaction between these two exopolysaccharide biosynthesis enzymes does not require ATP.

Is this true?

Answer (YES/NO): YES